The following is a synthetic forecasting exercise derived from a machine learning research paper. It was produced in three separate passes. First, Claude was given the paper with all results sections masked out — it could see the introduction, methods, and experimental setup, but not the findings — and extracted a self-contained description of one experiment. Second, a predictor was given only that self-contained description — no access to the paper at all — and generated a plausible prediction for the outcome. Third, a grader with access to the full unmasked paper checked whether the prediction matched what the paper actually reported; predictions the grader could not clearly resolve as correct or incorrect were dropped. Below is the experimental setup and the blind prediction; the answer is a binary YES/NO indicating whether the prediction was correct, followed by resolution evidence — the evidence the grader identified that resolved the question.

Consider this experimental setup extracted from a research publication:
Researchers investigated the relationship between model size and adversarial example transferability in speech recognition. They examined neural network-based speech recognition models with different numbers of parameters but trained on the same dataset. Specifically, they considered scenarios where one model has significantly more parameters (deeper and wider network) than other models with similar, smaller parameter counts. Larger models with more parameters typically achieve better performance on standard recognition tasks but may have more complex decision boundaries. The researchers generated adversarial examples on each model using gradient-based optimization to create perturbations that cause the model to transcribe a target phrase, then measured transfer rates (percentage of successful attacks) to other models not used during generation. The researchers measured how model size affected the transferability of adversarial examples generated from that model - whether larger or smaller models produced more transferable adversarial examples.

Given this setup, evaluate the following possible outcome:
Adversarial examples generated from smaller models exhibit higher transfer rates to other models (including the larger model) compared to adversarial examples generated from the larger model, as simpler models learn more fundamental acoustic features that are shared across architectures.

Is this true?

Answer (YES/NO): YES